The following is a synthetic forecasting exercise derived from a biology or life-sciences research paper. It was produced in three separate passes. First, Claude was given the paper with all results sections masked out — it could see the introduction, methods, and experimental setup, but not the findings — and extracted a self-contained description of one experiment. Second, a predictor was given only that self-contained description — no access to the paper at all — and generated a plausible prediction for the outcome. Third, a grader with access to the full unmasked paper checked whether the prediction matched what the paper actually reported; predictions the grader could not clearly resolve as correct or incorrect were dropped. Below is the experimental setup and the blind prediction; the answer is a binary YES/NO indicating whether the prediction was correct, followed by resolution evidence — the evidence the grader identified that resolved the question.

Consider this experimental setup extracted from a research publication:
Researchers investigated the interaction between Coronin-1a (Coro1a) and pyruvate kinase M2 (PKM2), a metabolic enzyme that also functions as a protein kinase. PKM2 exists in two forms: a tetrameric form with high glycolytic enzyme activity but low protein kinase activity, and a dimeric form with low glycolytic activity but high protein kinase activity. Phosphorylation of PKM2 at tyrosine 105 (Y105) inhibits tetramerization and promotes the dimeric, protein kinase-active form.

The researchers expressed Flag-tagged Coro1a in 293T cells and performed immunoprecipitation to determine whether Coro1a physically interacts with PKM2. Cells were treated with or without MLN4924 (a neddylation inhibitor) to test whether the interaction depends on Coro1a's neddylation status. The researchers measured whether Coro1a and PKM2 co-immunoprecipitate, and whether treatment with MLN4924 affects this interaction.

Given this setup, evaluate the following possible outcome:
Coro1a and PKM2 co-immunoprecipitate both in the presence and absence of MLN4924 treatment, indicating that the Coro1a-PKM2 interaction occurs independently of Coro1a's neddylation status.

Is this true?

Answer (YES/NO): YES